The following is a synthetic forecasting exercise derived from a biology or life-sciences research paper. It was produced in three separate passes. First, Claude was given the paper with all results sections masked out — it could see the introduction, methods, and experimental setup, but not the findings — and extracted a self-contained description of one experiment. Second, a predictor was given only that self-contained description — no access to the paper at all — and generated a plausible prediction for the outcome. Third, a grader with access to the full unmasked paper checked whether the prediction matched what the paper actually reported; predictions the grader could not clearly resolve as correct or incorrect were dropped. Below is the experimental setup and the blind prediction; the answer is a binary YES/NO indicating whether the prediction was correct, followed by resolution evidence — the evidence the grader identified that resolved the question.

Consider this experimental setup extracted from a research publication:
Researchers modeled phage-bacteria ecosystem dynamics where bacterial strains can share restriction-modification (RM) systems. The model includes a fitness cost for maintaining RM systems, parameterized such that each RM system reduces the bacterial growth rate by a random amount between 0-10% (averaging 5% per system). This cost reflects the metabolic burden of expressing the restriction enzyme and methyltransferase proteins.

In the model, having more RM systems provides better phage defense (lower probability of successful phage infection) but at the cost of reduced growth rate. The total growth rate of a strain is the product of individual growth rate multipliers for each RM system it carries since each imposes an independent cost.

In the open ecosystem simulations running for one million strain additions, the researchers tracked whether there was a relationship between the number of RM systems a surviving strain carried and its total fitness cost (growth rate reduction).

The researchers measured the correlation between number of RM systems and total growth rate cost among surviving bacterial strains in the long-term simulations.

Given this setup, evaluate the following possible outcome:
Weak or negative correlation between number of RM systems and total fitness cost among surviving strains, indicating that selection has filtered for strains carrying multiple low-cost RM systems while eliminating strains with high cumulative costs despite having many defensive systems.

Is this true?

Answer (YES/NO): YES